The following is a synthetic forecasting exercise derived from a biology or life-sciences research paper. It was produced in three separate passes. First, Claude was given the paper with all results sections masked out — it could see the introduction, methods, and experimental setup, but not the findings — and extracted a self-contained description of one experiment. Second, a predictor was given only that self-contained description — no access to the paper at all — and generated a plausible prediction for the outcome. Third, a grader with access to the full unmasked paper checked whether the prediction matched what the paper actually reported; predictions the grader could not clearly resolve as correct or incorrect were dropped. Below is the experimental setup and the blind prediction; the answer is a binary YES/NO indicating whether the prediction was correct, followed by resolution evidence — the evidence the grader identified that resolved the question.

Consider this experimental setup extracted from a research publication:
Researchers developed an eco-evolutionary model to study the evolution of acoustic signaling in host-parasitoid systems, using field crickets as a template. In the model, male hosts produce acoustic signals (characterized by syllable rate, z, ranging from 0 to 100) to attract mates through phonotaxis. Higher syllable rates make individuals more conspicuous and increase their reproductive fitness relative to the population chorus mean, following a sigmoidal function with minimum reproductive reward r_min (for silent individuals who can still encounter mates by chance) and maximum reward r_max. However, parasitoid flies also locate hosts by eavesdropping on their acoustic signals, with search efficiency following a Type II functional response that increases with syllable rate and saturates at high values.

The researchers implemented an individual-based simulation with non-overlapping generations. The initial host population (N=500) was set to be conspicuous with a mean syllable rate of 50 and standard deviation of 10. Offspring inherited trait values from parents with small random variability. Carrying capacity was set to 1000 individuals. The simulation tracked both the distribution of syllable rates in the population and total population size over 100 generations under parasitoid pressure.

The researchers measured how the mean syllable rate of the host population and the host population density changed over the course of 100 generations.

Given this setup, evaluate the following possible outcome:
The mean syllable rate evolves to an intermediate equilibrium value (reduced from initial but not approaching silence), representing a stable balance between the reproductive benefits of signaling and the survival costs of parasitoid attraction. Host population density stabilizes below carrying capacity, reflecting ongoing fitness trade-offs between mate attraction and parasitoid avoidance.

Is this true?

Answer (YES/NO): NO